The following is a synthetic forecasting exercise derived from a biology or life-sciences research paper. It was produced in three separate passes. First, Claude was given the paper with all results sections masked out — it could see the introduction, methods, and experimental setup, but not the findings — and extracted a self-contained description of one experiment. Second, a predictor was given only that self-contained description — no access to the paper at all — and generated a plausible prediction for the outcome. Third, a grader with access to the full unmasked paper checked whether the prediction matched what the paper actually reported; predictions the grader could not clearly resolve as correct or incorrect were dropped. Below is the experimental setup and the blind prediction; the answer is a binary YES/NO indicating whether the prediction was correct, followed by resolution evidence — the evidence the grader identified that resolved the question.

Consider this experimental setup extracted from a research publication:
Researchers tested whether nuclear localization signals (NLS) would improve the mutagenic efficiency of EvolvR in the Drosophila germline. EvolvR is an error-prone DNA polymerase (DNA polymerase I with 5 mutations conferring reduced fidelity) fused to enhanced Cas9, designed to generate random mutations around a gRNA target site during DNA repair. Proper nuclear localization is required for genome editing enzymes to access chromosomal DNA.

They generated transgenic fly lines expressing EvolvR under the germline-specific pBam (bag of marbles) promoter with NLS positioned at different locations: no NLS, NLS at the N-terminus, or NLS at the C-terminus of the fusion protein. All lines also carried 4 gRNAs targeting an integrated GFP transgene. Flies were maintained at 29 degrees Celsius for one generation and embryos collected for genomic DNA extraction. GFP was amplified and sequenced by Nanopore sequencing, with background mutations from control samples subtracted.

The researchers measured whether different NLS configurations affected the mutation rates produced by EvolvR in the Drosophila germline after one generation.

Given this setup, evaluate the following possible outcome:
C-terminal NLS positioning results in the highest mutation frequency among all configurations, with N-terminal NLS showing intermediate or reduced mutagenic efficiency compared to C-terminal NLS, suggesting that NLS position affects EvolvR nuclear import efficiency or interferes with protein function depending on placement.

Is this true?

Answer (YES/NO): NO